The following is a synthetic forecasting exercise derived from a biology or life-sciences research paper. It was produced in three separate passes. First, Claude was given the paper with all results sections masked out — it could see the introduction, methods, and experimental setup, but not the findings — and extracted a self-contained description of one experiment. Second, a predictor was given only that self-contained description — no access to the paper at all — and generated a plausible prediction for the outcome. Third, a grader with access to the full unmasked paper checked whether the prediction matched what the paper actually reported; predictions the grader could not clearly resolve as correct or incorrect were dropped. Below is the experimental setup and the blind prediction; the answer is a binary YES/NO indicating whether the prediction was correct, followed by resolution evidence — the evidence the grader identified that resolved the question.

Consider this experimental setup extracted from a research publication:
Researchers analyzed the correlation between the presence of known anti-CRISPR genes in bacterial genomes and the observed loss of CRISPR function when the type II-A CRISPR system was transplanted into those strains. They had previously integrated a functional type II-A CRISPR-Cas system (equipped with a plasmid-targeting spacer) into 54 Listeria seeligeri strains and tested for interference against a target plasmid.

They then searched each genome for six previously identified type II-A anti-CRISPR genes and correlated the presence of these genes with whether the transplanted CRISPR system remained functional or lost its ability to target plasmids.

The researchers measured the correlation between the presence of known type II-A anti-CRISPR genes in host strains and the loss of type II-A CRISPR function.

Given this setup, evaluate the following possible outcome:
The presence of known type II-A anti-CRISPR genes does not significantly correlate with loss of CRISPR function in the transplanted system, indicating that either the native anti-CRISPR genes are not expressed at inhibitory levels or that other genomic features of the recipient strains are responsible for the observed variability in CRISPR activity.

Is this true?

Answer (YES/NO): NO